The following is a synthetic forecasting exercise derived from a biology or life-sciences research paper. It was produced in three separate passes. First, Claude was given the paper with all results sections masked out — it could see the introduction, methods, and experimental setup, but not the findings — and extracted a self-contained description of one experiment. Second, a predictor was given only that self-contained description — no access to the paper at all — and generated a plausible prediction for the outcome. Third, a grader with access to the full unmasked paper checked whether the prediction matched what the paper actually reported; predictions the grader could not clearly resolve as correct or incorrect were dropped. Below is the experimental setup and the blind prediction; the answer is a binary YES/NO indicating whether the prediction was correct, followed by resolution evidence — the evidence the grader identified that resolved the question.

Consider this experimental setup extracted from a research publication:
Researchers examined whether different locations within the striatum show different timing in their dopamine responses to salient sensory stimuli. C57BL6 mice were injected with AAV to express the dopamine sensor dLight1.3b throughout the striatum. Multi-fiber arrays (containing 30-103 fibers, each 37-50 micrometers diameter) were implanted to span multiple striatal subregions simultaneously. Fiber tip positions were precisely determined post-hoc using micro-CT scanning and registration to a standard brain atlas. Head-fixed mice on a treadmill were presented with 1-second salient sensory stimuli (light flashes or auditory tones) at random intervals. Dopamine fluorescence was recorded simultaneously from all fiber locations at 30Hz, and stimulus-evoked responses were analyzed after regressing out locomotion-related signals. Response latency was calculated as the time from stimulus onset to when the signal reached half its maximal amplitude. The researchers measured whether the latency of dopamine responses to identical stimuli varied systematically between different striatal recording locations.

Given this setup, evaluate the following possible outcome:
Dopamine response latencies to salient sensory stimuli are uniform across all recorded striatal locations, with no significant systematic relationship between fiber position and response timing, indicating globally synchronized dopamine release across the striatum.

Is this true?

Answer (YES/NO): NO